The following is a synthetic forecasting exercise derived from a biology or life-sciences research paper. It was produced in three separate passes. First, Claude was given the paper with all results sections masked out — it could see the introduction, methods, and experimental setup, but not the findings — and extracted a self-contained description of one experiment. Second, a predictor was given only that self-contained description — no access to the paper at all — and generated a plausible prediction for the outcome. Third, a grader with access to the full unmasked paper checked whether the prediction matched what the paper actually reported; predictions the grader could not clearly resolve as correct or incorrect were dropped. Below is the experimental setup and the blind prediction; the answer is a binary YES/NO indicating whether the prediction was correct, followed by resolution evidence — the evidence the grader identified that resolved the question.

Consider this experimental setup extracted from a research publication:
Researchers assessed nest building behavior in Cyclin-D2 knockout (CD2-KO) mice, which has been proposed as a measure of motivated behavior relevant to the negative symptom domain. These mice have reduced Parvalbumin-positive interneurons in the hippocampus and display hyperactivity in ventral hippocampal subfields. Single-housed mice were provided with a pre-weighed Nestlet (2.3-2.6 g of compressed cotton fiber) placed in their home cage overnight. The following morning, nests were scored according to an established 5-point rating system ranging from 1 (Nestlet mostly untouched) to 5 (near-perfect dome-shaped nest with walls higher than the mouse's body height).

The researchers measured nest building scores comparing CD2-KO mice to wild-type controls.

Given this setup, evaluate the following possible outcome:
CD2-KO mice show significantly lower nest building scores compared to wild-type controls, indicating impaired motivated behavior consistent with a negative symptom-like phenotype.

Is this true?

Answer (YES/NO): NO